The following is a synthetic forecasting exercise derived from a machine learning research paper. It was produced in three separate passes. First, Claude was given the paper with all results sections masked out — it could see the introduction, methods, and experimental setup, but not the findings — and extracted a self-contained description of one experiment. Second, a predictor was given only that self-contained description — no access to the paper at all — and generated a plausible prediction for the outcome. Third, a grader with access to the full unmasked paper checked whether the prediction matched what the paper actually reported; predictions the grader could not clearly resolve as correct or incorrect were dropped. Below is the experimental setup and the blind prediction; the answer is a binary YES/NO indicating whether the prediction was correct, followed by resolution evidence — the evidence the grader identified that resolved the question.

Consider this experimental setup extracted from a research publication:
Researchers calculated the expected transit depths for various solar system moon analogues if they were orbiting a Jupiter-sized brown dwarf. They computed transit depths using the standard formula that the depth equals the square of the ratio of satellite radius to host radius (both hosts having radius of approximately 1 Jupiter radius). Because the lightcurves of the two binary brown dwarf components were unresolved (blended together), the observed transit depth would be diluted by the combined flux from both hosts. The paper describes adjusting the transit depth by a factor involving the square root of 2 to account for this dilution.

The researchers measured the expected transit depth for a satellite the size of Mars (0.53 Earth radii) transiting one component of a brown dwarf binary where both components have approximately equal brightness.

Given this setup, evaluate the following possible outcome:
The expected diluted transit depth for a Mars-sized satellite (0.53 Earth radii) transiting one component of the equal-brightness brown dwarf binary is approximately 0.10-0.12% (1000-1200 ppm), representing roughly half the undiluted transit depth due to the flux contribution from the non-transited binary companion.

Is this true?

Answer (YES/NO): YES